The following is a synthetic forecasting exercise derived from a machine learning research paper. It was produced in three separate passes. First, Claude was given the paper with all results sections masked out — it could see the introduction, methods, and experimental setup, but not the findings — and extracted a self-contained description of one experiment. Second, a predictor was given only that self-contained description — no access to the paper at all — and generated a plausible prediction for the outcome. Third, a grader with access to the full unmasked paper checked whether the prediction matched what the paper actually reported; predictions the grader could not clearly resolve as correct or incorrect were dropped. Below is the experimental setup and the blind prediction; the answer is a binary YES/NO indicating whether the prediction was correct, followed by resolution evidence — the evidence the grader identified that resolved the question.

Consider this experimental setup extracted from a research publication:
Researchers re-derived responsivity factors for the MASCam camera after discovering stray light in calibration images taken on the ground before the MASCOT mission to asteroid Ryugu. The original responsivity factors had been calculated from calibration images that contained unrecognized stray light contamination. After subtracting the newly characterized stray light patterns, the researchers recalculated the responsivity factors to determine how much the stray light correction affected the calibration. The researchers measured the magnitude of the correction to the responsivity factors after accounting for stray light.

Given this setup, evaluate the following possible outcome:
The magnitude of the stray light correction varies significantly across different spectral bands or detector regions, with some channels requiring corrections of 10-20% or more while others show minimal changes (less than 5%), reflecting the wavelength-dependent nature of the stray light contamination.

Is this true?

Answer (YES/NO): NO